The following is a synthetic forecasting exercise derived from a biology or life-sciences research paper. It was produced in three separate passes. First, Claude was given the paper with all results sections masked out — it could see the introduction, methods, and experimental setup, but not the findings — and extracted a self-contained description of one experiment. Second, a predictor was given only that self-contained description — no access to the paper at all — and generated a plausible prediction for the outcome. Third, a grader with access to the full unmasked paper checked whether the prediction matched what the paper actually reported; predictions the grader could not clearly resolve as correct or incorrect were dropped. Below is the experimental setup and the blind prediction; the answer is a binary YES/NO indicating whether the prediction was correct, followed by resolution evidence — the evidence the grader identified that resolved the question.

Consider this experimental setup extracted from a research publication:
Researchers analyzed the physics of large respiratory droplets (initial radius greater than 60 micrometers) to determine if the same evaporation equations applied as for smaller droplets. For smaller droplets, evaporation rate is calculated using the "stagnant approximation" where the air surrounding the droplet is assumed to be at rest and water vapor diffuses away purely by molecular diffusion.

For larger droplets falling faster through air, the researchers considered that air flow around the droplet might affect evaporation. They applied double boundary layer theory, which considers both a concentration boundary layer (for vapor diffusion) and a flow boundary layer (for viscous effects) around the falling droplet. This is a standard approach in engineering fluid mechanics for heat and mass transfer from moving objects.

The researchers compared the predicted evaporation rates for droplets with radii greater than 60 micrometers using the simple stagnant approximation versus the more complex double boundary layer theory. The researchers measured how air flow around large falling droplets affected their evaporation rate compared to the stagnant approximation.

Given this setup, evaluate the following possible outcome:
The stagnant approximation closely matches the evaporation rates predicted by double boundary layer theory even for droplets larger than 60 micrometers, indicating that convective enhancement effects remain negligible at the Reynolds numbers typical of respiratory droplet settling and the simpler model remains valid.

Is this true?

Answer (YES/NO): NO